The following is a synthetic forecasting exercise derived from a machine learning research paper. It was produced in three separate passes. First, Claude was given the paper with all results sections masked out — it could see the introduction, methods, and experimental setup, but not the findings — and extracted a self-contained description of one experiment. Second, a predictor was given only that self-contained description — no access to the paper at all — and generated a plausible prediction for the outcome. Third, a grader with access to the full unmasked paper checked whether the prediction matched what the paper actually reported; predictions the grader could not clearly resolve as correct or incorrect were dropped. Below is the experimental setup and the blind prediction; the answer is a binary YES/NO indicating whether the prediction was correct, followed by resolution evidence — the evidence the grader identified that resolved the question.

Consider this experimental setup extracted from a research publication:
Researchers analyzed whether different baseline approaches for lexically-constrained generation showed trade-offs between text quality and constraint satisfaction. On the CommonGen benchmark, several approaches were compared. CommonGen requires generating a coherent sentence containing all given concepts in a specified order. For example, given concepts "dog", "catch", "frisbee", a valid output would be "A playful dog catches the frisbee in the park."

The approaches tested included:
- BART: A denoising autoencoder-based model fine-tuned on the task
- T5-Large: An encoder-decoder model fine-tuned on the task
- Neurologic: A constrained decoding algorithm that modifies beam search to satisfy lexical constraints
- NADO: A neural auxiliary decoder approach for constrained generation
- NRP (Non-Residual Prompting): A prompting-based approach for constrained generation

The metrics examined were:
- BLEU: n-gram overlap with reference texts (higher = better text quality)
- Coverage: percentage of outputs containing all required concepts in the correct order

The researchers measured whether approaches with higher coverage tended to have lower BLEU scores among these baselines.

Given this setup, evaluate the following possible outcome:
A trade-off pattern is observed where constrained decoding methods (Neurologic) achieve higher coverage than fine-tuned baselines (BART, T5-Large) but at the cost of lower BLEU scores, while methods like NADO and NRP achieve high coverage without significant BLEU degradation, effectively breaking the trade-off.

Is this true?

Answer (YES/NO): NO